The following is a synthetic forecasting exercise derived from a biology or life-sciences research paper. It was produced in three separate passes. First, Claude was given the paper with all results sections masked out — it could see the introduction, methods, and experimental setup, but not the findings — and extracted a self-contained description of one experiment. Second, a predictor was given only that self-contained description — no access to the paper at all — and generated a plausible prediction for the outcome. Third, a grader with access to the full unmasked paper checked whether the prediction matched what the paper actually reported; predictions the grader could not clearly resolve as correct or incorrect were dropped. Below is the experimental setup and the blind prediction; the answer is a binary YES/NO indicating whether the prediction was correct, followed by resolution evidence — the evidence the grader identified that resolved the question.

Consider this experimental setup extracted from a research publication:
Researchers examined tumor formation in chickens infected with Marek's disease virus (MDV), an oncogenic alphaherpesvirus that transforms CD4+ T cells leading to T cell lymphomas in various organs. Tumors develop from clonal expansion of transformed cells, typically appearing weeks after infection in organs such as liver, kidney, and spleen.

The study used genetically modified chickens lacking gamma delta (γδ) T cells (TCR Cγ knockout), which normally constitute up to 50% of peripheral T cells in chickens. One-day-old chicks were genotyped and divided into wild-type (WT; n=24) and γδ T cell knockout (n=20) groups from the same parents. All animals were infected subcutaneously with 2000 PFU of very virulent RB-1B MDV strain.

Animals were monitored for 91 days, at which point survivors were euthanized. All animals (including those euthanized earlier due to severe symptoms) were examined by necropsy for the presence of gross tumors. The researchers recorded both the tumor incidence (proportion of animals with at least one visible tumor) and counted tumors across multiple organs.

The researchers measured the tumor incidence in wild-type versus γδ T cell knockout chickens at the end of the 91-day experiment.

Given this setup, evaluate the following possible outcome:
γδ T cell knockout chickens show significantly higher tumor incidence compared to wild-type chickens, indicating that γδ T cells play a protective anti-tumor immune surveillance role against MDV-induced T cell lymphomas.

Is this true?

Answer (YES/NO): NO